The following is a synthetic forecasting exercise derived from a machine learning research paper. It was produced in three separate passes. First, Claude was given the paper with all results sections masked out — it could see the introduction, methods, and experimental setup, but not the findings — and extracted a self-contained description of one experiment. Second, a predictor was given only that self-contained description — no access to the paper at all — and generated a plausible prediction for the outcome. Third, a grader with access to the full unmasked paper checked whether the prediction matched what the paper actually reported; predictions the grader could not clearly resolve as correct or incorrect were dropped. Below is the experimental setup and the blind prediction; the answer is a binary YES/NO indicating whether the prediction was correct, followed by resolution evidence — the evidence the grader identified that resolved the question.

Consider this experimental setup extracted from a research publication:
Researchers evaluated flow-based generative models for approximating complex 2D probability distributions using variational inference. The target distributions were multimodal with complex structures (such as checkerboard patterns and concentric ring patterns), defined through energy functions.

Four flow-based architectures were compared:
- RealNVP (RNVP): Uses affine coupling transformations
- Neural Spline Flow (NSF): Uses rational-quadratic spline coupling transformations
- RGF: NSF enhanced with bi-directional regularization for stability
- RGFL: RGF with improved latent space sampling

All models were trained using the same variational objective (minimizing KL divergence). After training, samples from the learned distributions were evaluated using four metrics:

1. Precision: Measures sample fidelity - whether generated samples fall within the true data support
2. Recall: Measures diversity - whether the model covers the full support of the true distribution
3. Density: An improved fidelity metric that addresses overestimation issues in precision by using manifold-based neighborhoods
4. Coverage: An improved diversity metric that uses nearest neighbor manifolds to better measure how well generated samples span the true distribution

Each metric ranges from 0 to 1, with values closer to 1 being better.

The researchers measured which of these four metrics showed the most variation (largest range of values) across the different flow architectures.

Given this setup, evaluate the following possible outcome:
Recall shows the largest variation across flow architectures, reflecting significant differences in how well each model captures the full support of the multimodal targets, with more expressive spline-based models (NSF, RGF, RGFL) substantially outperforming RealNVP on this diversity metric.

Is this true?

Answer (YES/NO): NO